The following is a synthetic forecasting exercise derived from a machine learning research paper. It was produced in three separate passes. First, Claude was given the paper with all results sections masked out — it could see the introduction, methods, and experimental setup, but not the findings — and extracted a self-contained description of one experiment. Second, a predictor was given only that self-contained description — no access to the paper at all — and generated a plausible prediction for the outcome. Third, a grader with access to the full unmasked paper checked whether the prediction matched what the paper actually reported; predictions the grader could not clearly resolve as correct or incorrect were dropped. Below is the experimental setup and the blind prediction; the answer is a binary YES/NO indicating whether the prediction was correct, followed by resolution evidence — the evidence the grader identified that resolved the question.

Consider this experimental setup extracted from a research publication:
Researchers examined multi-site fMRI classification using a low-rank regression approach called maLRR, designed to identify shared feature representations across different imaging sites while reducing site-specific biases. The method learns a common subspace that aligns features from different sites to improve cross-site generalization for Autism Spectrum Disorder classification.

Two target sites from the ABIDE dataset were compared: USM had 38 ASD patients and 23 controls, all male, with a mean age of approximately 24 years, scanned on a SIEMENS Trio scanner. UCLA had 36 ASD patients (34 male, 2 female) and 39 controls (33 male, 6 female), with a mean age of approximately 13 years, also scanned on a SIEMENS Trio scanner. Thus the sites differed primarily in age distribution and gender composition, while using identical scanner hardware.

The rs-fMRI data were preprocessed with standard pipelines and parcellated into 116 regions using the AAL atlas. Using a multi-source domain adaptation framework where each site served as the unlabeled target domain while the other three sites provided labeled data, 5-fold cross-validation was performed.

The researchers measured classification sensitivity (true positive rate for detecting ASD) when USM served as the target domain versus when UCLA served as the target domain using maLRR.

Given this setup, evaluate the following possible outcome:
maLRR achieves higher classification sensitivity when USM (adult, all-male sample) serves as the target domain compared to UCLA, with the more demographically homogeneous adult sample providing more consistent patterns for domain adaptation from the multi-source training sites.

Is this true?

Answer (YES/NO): YES